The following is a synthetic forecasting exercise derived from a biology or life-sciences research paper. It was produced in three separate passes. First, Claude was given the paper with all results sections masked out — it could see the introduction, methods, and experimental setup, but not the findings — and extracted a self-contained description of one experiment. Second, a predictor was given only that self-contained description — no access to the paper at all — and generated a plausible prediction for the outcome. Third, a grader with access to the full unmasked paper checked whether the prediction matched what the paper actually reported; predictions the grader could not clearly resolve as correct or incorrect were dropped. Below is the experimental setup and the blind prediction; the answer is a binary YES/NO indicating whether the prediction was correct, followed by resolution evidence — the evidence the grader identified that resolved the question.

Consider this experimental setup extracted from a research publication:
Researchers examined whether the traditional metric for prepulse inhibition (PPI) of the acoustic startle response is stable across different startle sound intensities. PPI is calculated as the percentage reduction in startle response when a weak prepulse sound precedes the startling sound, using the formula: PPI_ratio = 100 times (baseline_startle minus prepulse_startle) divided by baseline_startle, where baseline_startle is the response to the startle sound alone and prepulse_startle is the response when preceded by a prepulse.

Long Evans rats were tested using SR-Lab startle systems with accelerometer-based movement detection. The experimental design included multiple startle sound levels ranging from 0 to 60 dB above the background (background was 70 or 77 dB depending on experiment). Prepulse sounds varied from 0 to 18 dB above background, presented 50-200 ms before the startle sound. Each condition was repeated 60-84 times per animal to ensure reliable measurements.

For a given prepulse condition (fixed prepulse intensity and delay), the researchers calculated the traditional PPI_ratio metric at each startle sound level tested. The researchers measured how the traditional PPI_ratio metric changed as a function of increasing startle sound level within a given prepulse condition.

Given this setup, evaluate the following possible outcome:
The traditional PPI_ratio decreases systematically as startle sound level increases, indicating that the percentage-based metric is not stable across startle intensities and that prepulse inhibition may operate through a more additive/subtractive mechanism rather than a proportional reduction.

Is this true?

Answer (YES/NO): YES